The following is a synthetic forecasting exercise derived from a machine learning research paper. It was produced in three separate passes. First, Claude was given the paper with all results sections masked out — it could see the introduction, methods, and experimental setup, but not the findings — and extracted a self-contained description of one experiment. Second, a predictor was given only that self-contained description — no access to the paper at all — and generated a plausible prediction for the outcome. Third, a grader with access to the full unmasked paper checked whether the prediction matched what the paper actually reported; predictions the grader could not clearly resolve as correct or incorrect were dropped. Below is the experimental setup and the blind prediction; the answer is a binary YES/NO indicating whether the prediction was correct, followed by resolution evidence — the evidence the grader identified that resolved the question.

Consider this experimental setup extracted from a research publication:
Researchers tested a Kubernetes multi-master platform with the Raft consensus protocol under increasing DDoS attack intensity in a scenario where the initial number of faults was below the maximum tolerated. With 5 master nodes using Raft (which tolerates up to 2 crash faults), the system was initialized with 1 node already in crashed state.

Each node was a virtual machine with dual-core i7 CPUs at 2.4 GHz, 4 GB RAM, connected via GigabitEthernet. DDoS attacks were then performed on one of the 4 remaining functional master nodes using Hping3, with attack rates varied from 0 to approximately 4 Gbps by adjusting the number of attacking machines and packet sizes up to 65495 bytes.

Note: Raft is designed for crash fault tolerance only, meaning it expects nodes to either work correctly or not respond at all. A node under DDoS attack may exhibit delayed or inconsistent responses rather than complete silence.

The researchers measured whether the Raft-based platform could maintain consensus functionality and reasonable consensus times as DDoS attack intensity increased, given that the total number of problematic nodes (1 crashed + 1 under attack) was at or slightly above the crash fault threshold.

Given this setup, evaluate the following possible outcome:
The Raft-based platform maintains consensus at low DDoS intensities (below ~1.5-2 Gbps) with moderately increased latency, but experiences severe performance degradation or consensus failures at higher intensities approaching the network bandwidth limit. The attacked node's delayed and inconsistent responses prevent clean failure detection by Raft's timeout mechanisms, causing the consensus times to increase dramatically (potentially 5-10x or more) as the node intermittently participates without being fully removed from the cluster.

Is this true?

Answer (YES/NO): NO